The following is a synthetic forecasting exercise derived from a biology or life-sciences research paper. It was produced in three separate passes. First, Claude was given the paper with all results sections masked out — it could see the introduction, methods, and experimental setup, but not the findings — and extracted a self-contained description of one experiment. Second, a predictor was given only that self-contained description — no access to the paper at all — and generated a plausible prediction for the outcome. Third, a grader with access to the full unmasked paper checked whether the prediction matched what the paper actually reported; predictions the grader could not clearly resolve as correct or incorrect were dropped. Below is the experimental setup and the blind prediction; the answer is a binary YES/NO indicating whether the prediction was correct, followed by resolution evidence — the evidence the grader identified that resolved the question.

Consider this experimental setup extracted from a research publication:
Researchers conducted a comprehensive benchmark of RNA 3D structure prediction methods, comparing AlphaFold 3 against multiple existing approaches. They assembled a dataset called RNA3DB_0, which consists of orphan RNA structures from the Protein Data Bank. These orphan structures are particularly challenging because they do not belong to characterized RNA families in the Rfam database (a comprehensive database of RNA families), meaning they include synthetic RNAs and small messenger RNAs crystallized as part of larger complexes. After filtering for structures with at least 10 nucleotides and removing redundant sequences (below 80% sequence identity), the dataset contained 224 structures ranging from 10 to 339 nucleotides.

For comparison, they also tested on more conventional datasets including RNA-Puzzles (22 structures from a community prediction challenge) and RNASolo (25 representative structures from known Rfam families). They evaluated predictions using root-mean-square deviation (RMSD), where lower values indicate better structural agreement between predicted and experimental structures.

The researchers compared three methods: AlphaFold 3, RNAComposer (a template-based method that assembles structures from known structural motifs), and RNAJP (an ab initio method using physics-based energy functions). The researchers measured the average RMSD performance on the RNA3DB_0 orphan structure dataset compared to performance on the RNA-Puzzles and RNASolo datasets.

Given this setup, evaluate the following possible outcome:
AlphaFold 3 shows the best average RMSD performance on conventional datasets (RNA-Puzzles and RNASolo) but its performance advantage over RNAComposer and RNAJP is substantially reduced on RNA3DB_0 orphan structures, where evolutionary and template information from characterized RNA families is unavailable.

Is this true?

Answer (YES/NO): YES